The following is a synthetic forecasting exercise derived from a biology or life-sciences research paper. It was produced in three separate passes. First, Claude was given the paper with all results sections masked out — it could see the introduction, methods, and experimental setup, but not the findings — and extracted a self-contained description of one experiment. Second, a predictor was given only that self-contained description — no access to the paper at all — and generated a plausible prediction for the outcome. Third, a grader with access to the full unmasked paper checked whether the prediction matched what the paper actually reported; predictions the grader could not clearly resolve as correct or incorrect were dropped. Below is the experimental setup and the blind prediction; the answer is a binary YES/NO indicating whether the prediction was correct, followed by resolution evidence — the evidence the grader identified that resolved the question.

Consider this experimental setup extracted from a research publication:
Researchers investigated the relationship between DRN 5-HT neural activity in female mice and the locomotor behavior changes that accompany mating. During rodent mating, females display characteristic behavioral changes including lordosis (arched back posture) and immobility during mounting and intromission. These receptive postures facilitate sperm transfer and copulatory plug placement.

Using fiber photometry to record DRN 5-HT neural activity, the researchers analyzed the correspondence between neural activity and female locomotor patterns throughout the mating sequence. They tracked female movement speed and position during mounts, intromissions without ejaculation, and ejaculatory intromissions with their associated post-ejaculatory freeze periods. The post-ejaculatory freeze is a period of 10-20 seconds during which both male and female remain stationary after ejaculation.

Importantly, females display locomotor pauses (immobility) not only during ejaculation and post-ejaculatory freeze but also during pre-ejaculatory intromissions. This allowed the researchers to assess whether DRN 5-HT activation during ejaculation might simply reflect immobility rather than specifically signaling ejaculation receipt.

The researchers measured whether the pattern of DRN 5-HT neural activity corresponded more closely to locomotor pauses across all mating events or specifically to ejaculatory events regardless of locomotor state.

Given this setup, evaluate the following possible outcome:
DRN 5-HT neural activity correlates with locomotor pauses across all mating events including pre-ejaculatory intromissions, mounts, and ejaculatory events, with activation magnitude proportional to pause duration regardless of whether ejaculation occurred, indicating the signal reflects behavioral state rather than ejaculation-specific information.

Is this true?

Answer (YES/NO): NO